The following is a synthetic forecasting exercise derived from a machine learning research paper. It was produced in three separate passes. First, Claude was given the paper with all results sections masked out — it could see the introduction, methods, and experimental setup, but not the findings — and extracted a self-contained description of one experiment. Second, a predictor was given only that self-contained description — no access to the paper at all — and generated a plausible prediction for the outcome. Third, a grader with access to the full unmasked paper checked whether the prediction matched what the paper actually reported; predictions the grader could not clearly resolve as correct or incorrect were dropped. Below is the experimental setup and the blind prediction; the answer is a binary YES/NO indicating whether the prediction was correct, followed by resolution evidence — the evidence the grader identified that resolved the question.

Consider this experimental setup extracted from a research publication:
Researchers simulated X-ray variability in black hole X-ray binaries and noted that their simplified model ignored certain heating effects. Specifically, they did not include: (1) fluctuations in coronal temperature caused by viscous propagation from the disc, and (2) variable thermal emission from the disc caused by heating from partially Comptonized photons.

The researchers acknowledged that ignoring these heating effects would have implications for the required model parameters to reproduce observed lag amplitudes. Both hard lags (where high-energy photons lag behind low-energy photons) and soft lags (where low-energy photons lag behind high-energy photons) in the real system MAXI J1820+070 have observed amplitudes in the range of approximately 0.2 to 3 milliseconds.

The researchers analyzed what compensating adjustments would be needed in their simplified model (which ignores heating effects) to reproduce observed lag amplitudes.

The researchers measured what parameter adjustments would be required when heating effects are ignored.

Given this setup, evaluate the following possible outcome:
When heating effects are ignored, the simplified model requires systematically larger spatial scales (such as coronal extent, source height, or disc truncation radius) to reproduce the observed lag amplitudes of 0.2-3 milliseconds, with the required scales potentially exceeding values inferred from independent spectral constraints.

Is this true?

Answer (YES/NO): NO